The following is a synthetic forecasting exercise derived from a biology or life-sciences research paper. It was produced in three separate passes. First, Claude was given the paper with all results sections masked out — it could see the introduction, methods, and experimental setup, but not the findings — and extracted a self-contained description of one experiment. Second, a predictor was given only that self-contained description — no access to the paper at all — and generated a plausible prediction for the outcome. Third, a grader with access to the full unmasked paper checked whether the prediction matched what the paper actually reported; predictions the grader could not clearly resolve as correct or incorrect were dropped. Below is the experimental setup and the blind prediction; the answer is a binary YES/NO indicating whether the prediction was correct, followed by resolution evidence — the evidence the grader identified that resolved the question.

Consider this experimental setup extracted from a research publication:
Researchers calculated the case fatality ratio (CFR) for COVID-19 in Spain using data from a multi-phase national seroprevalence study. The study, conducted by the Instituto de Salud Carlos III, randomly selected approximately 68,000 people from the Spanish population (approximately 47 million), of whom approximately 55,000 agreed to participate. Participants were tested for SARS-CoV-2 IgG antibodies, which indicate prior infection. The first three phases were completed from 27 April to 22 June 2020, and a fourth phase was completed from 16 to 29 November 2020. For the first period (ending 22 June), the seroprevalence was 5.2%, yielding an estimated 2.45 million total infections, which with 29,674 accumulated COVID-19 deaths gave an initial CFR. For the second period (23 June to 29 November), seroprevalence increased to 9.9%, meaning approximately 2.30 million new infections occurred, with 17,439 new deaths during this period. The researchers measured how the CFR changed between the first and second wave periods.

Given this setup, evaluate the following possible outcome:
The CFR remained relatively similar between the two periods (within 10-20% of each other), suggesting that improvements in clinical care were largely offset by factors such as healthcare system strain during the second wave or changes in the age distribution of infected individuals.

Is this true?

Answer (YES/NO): NO